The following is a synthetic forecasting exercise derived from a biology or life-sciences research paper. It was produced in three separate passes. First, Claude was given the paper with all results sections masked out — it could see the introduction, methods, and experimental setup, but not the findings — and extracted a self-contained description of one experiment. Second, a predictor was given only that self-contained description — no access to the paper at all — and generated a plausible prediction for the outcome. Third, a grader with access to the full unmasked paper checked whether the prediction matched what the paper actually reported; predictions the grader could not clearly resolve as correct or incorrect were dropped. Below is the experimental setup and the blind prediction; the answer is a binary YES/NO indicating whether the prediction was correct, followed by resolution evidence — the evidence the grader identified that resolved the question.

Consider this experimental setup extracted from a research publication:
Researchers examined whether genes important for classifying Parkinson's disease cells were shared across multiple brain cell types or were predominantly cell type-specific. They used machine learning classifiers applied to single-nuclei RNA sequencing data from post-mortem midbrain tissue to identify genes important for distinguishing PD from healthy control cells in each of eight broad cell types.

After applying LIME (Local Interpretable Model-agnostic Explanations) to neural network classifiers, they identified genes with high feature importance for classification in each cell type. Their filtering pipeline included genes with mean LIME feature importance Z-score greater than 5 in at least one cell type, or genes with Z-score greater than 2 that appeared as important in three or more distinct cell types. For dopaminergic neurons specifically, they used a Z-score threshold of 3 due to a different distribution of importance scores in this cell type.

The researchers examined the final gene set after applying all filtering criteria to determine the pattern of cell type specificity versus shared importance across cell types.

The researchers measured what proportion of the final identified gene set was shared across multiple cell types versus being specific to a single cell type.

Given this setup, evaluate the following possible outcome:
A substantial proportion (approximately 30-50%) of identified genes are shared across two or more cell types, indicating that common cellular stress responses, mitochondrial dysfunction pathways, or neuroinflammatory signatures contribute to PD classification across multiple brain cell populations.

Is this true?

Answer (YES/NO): YES